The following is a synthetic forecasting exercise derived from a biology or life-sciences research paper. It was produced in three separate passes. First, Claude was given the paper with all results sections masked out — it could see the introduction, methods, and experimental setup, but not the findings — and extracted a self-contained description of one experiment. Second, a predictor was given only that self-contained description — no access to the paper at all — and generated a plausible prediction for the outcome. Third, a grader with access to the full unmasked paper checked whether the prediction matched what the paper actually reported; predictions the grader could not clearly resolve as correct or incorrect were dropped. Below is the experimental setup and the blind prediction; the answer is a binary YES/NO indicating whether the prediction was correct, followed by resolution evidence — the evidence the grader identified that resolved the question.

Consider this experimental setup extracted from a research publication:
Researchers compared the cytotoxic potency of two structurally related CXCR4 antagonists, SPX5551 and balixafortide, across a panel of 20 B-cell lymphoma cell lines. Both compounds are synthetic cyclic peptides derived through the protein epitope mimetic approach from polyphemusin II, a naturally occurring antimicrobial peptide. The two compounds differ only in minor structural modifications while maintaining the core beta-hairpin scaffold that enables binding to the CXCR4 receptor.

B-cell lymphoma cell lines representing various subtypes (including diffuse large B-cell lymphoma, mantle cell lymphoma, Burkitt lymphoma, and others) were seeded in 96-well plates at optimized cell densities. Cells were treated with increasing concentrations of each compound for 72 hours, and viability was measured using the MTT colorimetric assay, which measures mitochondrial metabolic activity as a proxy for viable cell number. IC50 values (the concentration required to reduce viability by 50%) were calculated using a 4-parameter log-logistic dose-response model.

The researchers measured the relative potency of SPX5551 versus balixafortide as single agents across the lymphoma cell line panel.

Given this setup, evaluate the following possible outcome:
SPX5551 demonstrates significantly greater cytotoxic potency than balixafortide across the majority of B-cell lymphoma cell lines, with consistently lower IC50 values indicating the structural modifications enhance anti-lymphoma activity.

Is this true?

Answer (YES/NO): NO